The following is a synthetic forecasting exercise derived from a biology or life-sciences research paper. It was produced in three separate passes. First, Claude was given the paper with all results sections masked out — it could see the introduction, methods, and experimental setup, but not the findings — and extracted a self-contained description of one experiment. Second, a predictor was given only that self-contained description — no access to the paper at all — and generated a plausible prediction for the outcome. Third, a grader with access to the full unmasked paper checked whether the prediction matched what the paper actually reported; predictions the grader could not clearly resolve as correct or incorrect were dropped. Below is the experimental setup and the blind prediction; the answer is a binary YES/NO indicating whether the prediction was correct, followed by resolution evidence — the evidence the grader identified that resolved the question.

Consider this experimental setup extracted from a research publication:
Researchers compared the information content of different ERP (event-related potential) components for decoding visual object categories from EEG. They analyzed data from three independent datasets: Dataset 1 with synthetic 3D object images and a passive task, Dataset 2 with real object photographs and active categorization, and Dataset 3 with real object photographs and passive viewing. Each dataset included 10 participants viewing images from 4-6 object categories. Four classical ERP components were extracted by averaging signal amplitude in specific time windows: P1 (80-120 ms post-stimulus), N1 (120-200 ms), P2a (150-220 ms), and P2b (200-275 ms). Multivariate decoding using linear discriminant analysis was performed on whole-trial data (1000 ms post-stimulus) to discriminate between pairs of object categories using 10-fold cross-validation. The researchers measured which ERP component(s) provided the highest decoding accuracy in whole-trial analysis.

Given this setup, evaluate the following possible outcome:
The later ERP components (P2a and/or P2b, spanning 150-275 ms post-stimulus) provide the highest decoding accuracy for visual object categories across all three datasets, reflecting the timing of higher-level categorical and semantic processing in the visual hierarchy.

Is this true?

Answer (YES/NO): NO